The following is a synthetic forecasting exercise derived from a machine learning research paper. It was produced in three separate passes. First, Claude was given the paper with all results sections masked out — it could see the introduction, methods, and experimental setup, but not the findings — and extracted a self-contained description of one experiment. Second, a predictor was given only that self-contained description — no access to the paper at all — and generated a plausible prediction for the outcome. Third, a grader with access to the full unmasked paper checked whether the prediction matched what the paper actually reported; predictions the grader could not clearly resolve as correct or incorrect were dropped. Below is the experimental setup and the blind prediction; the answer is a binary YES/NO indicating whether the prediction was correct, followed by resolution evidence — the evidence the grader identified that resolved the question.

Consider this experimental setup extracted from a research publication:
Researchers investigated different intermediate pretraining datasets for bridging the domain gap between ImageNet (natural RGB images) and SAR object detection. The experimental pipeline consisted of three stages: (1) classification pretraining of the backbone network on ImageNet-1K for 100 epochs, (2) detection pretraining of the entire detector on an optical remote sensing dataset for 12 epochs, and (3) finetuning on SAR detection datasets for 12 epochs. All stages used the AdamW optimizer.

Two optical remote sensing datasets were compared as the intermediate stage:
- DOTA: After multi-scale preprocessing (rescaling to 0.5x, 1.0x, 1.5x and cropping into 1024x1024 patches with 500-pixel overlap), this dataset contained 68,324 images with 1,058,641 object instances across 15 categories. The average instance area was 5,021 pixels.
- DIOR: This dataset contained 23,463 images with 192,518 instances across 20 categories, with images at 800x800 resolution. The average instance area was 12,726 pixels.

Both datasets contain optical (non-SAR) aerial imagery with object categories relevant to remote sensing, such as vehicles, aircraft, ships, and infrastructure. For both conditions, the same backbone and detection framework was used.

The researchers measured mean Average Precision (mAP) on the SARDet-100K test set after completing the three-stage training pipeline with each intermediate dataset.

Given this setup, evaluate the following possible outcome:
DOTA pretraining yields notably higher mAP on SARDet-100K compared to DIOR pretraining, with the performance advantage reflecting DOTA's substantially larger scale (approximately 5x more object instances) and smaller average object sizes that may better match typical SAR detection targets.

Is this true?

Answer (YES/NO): NO